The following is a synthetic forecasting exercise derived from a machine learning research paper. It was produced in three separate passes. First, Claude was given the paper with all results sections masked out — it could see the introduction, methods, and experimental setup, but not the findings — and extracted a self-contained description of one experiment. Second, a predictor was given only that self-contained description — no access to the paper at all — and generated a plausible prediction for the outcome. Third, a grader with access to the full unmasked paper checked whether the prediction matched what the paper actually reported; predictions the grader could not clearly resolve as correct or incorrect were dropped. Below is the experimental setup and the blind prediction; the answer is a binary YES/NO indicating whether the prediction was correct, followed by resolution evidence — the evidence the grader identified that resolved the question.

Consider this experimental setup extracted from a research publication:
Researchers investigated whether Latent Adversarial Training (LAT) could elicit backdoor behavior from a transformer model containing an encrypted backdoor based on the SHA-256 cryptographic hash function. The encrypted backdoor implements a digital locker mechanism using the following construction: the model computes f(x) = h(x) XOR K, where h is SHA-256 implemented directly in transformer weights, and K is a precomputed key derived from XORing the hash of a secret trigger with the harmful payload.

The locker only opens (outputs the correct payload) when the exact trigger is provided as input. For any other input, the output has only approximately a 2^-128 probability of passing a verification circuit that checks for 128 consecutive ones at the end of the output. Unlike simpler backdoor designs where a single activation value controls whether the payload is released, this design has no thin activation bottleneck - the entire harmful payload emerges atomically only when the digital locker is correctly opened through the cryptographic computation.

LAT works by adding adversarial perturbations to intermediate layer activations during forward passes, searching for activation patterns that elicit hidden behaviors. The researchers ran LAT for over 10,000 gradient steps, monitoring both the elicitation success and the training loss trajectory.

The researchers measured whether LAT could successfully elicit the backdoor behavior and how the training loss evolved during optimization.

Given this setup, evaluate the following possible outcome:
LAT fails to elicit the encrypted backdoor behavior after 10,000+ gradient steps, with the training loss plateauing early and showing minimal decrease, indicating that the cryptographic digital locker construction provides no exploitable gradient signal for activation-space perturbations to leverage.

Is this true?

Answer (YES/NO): NO